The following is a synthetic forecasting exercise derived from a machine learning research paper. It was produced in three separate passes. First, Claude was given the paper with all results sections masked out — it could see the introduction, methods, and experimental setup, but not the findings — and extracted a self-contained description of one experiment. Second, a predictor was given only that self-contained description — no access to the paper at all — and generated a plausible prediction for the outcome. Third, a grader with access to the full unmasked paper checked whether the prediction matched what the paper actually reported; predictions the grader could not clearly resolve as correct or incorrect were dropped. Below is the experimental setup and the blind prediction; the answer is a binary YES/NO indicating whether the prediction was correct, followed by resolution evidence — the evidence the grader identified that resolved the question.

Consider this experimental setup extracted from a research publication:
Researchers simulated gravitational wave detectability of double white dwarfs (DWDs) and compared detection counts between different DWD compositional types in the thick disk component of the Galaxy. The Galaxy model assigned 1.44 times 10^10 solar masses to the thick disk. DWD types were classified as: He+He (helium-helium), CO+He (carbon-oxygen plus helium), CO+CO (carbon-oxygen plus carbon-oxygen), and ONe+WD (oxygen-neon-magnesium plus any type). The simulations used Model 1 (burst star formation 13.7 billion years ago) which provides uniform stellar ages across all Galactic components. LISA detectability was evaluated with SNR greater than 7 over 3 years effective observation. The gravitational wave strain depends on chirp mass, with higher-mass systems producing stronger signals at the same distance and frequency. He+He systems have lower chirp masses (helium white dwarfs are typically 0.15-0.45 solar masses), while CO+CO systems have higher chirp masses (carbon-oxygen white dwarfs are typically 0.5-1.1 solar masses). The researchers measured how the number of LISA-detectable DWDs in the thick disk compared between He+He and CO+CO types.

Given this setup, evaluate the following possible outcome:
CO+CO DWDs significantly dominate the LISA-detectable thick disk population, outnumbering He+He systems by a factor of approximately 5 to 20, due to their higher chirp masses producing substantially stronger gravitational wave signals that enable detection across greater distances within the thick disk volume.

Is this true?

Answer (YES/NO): NO